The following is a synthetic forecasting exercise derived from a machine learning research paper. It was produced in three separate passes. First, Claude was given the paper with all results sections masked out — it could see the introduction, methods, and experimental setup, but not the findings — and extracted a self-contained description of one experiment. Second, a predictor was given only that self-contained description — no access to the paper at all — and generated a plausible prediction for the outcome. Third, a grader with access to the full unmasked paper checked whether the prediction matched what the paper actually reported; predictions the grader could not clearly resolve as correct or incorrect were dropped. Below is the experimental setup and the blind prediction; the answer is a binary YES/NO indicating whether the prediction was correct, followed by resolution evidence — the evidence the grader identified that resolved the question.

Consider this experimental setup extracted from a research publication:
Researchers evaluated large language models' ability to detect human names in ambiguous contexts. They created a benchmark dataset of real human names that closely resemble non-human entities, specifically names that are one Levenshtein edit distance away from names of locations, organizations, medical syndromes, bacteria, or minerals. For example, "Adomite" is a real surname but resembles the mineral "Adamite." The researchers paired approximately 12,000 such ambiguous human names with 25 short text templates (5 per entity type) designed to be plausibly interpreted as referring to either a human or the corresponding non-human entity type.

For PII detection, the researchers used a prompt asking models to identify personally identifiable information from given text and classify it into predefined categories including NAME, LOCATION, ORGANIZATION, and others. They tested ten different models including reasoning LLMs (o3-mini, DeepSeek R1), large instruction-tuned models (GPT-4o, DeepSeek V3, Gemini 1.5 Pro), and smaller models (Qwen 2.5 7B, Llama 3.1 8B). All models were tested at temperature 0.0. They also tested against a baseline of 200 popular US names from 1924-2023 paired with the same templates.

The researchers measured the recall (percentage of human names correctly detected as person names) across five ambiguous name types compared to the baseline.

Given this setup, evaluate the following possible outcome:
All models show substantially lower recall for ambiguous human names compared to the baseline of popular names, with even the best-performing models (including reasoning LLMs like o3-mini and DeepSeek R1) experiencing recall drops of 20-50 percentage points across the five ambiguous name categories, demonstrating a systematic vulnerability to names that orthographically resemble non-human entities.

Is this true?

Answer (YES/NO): NO